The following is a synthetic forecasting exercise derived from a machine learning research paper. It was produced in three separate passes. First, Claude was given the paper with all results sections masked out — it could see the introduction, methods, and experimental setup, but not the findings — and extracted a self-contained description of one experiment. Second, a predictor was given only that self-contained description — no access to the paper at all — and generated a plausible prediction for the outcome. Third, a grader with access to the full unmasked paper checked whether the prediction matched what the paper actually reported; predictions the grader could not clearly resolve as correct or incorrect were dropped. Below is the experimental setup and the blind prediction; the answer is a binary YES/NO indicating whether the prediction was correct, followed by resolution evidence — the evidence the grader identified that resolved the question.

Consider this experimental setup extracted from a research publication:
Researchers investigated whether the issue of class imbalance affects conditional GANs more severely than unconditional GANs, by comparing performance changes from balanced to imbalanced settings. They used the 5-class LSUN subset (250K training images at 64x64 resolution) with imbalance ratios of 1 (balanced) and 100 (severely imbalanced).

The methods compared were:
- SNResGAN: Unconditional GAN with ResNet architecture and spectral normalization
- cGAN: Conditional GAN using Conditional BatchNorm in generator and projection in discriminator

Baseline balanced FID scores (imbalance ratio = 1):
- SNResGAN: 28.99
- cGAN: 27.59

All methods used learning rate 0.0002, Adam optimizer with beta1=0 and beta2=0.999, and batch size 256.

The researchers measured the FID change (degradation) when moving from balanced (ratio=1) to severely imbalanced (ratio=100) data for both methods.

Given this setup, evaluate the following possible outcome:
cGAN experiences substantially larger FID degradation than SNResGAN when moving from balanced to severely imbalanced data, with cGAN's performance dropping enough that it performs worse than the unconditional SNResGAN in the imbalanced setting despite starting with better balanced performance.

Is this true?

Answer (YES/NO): YES